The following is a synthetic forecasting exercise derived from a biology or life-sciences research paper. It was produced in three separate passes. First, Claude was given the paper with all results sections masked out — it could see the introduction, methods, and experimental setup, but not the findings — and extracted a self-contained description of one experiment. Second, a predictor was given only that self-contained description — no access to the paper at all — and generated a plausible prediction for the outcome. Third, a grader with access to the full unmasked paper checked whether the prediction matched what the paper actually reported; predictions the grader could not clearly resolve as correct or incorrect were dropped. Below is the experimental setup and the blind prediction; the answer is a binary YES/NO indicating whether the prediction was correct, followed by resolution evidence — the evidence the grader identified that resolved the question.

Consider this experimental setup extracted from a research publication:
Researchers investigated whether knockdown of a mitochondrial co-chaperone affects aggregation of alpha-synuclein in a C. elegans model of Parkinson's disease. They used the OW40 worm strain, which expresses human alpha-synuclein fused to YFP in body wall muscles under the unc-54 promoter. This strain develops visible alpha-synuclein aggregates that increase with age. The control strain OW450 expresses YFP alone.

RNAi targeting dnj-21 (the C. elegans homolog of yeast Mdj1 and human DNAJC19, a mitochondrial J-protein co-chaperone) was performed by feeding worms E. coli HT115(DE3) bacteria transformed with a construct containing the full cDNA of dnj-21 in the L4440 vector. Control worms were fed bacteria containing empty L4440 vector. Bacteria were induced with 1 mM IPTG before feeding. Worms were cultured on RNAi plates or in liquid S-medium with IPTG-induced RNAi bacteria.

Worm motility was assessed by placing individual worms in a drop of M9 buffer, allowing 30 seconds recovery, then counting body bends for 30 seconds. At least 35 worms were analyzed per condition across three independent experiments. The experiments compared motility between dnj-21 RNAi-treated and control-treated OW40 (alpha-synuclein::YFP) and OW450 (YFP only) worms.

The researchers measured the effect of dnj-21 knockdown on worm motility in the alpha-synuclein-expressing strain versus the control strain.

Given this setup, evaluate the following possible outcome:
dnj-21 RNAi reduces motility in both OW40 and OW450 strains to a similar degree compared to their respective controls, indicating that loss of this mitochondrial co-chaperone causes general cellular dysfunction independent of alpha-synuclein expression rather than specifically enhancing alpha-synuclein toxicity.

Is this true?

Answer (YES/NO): NO